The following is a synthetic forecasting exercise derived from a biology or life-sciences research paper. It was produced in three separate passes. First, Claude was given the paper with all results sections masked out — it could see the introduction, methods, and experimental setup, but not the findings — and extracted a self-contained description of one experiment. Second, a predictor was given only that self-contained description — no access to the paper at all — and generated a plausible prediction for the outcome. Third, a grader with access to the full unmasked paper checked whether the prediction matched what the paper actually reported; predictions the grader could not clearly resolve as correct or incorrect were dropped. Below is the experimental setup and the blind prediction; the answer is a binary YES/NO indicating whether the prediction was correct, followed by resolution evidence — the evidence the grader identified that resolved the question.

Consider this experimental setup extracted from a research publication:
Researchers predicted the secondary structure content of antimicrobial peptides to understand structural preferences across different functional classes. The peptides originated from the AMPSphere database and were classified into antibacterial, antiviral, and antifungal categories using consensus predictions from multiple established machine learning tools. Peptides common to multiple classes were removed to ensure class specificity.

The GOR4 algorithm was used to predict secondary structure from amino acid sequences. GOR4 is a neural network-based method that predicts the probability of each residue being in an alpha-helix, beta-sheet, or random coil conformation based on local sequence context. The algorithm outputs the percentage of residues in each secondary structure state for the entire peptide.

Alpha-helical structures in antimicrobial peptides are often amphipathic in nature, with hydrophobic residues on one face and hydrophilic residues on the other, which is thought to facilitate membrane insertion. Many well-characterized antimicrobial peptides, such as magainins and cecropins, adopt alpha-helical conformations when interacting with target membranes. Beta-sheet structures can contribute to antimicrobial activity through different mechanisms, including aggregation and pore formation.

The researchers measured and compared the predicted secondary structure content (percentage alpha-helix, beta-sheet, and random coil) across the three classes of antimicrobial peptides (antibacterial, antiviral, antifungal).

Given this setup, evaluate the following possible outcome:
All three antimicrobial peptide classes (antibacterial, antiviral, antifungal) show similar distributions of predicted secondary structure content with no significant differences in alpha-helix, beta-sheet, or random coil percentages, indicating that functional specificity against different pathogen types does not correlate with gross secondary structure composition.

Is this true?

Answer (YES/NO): NO